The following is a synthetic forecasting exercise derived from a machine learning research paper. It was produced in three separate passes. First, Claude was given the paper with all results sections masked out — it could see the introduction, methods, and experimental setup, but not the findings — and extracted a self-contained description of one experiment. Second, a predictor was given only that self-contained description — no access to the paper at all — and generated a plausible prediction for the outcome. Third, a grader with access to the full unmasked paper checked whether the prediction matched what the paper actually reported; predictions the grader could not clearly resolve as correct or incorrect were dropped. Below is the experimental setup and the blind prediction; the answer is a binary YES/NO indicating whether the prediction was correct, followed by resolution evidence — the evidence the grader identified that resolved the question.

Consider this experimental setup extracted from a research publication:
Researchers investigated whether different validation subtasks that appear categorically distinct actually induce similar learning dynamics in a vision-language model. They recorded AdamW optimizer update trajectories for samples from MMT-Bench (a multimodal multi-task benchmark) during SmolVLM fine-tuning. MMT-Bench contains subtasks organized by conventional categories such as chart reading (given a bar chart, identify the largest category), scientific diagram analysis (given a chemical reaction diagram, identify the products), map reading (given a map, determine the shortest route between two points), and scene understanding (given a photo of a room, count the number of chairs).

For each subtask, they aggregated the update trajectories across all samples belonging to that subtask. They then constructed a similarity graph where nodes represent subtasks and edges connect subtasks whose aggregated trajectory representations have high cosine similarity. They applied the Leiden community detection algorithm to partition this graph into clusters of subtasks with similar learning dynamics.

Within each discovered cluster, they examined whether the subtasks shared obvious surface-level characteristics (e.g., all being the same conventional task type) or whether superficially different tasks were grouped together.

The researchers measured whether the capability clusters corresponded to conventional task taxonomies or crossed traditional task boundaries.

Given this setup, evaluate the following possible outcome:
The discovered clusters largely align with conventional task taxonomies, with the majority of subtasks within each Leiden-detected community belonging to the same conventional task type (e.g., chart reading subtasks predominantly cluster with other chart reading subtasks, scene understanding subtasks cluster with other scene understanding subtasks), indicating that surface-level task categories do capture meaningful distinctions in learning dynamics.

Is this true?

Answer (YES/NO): NO